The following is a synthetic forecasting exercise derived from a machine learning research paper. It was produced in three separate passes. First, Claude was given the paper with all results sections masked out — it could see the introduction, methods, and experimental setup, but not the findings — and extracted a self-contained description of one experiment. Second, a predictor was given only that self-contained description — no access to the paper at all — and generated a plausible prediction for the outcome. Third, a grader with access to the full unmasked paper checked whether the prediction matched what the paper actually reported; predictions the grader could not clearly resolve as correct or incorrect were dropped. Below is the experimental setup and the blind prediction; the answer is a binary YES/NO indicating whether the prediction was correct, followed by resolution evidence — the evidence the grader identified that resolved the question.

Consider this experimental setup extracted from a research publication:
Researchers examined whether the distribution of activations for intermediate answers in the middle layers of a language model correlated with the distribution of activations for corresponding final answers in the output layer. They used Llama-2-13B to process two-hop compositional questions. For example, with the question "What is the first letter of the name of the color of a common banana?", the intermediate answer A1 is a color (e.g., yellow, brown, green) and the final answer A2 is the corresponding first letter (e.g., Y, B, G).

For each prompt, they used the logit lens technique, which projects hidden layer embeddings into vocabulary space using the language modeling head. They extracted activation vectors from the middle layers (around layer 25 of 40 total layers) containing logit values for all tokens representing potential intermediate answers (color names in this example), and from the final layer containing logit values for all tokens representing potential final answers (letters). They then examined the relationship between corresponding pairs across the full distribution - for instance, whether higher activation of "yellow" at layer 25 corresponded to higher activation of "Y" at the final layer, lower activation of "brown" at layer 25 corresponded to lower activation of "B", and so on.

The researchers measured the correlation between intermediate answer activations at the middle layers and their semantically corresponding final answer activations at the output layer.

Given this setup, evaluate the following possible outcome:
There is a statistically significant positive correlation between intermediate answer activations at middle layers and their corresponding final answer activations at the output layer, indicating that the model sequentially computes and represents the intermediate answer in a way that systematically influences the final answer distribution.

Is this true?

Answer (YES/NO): YES